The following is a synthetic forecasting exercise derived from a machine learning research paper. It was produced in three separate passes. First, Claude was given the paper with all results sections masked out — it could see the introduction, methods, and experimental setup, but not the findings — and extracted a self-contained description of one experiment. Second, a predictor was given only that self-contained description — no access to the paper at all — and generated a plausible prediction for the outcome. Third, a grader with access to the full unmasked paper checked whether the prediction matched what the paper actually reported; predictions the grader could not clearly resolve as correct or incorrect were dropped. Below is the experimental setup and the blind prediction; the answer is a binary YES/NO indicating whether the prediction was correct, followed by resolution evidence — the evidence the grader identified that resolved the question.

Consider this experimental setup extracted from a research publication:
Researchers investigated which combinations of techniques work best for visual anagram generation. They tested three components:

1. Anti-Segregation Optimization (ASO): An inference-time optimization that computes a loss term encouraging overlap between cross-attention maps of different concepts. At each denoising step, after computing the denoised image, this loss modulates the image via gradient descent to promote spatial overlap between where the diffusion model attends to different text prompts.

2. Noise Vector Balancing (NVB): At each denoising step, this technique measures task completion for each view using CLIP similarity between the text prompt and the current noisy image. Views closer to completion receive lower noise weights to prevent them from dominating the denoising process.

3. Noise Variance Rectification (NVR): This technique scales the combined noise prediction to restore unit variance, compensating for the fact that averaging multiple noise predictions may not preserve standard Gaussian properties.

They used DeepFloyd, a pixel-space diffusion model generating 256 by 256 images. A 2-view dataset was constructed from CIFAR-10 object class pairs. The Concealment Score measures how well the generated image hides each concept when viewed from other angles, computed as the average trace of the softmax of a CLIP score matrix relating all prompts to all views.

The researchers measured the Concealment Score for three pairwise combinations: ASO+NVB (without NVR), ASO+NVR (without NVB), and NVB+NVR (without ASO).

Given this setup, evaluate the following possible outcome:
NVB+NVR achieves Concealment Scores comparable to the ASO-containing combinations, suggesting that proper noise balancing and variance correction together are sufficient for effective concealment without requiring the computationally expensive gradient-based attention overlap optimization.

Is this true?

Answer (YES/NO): NO